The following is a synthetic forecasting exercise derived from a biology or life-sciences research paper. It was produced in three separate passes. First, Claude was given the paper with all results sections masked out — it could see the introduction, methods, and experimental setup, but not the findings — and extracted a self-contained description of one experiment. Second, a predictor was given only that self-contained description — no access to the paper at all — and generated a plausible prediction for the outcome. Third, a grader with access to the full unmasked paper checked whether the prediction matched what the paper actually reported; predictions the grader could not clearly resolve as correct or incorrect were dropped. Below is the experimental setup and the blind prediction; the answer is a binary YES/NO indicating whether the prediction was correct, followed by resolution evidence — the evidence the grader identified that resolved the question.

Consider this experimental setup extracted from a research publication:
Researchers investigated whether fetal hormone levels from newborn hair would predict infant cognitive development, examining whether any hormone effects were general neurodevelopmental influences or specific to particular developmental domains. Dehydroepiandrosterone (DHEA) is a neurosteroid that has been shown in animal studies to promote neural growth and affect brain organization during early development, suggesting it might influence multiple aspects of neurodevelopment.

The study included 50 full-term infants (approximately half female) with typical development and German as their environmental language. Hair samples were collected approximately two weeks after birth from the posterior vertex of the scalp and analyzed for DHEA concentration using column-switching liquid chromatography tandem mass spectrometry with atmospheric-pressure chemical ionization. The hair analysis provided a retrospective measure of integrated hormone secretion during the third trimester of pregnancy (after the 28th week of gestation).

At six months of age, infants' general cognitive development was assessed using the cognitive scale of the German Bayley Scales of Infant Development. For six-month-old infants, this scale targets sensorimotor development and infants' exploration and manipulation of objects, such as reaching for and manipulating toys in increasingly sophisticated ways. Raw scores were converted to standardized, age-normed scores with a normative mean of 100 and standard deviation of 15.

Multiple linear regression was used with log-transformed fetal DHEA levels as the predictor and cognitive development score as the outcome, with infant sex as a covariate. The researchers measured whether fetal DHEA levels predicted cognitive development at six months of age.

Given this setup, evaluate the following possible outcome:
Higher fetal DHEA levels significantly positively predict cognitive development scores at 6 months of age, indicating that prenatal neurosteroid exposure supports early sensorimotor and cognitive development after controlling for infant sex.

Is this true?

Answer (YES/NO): NO